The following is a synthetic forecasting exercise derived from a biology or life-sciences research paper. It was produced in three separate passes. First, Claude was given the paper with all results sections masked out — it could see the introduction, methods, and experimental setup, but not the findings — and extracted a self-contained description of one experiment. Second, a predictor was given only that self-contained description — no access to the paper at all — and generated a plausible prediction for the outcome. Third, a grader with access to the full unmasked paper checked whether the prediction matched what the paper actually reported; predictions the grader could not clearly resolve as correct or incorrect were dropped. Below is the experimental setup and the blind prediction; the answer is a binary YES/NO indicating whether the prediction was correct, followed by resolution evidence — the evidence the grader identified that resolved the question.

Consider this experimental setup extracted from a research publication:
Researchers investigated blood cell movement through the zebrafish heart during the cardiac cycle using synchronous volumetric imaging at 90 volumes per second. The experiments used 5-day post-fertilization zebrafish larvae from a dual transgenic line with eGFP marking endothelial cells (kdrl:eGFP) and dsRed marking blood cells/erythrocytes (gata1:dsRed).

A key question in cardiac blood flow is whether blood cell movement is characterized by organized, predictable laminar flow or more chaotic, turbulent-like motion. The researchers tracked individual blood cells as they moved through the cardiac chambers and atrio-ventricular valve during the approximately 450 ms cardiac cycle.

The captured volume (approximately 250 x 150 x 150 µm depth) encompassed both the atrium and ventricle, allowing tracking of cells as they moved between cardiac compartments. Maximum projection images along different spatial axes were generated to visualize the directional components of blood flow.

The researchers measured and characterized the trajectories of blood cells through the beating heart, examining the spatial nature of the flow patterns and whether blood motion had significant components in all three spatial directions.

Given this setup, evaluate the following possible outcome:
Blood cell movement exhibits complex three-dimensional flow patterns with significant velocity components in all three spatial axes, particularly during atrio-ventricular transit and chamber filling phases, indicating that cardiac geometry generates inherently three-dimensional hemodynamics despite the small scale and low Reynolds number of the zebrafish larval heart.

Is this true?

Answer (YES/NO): YES